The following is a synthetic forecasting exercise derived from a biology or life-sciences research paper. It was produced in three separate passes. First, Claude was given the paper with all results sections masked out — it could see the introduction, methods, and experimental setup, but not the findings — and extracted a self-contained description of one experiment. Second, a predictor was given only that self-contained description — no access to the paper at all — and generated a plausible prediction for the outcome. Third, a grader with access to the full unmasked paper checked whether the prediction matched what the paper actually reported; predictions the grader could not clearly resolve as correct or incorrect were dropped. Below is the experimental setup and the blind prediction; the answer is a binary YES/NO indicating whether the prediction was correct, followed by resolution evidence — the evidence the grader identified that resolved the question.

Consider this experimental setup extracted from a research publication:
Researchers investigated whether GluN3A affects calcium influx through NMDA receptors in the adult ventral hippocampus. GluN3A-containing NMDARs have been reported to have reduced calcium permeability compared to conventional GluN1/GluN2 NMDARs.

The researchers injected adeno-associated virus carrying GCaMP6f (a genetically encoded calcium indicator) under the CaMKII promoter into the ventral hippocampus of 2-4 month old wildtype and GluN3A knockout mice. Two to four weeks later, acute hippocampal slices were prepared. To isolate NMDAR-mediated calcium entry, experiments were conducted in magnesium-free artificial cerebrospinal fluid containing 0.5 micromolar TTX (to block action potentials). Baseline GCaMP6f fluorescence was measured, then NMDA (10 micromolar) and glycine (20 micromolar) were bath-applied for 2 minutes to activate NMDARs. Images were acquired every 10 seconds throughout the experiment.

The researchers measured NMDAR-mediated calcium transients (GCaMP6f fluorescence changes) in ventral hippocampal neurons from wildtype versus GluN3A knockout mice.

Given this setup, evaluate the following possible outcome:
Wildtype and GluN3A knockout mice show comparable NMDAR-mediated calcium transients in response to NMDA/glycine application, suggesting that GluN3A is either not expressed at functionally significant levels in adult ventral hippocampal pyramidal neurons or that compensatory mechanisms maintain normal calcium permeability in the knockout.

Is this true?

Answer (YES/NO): NO